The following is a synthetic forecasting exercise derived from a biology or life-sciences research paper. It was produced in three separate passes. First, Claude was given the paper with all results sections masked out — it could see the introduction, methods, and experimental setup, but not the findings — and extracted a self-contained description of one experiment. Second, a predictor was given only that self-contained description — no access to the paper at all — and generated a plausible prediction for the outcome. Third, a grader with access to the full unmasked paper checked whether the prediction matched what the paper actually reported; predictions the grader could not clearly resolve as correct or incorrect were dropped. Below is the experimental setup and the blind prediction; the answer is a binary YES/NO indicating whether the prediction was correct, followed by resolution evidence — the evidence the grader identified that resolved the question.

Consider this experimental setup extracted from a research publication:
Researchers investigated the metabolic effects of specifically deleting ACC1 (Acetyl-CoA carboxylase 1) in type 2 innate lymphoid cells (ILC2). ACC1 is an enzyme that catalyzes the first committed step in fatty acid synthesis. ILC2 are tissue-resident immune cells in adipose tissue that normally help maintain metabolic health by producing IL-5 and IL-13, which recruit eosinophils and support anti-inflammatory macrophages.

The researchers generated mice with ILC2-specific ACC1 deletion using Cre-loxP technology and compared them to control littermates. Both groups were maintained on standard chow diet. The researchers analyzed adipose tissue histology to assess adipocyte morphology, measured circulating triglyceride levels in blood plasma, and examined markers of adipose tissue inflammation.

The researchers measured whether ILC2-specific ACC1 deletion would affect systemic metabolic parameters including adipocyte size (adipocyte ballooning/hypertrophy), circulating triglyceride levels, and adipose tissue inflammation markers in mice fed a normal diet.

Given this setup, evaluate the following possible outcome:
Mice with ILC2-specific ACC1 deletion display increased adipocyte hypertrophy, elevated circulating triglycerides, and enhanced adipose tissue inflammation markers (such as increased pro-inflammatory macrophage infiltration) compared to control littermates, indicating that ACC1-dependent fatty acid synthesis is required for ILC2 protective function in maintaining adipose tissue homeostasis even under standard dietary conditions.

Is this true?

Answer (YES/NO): NO